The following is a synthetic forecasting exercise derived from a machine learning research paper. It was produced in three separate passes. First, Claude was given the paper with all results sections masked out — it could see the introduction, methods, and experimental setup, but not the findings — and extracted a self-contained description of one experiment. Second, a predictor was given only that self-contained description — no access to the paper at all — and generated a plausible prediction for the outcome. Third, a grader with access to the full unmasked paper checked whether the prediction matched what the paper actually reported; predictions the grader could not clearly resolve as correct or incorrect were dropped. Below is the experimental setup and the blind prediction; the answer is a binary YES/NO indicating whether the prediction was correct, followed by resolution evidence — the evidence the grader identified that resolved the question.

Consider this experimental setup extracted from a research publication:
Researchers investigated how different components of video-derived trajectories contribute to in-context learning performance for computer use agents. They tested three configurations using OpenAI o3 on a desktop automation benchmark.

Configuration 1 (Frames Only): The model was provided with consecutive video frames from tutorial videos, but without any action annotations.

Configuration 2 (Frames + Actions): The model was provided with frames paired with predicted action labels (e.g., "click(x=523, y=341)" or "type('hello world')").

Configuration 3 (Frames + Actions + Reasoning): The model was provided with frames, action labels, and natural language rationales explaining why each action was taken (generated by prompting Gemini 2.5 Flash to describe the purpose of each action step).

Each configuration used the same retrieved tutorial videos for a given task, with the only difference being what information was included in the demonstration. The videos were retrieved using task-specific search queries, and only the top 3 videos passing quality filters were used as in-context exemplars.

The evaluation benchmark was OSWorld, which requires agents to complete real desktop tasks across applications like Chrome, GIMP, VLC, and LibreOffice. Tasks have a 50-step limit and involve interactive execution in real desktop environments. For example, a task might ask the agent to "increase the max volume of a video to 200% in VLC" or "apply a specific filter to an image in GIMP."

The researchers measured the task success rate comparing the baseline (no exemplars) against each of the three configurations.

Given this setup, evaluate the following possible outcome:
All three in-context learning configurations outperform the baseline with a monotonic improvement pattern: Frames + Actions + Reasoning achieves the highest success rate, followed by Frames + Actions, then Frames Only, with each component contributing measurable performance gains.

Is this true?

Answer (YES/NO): NO